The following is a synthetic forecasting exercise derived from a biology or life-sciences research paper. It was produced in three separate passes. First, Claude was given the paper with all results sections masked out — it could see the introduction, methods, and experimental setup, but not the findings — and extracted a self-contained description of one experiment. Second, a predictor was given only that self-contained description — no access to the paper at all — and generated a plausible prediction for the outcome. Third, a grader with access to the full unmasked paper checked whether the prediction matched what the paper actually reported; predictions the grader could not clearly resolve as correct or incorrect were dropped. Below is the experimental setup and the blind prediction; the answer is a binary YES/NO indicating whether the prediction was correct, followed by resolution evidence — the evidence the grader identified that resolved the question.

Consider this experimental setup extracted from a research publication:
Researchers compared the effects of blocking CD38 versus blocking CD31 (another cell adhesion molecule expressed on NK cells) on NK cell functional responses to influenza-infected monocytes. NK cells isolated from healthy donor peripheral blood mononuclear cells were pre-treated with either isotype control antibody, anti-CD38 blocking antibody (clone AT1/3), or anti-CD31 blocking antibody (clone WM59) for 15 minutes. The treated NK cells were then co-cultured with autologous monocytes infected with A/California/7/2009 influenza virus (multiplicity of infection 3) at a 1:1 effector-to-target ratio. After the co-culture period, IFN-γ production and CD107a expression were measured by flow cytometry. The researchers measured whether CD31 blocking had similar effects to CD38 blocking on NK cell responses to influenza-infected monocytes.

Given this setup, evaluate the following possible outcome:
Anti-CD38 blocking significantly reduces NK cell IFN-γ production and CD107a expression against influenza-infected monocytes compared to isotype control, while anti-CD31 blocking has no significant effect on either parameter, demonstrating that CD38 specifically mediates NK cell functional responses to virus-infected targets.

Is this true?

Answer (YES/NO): NO